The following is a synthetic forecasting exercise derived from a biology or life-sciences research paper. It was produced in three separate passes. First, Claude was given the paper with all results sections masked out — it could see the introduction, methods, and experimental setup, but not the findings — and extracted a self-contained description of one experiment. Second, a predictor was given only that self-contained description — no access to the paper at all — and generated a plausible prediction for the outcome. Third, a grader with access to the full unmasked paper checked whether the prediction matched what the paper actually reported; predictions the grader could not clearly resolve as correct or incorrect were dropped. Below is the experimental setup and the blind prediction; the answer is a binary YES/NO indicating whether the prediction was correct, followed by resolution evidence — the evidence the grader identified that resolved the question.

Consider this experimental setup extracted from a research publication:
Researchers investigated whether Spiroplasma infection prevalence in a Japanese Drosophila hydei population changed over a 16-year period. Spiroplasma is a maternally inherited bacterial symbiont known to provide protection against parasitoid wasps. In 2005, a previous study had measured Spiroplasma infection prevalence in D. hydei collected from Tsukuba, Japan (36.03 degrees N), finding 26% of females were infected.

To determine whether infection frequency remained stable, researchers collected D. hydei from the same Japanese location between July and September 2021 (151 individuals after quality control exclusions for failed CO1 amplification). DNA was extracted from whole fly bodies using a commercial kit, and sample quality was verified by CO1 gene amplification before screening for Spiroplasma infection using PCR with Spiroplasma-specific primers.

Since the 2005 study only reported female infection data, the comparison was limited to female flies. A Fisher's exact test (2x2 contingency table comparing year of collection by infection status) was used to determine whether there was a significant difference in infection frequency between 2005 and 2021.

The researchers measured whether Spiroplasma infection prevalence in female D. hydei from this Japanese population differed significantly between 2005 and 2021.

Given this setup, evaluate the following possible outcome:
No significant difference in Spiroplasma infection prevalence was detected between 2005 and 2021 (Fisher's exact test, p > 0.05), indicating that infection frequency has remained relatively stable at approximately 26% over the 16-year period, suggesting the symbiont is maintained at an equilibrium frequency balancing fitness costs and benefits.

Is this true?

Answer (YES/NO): NO